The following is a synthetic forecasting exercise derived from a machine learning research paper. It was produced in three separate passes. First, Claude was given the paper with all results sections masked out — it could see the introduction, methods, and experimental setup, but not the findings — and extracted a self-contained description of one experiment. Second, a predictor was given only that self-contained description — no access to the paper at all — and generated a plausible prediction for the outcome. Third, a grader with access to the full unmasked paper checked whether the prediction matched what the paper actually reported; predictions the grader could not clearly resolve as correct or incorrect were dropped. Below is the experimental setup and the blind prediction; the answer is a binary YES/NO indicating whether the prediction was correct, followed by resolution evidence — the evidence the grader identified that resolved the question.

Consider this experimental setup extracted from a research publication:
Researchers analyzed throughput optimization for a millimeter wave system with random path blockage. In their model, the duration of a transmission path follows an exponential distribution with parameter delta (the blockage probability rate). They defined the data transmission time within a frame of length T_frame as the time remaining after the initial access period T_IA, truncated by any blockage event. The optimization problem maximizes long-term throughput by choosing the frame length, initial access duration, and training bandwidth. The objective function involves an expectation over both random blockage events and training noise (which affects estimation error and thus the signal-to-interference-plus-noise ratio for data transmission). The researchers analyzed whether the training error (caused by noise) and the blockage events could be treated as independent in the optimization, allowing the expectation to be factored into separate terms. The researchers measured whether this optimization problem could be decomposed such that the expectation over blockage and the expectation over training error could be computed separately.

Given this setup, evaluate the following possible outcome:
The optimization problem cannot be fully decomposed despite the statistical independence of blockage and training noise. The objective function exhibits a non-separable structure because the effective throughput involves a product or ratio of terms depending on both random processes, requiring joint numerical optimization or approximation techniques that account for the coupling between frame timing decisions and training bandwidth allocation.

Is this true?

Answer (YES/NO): NO